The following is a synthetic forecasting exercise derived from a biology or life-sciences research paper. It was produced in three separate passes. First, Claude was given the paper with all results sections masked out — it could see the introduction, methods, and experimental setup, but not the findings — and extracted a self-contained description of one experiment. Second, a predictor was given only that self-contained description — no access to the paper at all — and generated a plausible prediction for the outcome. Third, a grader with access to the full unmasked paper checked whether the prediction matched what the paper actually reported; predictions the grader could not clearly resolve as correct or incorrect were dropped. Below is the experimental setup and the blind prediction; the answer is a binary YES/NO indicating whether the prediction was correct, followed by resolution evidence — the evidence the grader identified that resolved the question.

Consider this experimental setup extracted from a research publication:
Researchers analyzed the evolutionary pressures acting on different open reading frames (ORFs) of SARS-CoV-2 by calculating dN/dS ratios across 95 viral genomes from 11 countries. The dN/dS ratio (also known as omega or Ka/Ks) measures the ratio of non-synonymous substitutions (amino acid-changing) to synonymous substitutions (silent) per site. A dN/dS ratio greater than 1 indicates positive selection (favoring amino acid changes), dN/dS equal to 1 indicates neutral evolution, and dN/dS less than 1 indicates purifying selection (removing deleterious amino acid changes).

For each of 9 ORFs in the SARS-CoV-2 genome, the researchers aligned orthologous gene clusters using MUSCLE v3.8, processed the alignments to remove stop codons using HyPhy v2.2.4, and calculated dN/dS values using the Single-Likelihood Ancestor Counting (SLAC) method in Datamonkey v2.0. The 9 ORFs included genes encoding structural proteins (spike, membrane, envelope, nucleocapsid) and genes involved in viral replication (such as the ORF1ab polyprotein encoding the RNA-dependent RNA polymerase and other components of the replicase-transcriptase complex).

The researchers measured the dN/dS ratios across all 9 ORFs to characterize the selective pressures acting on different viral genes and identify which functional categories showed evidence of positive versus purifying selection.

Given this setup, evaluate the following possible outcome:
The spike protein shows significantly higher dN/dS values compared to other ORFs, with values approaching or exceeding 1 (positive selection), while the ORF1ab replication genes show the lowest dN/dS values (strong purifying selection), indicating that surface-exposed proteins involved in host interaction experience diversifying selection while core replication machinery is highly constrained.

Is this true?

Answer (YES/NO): NO